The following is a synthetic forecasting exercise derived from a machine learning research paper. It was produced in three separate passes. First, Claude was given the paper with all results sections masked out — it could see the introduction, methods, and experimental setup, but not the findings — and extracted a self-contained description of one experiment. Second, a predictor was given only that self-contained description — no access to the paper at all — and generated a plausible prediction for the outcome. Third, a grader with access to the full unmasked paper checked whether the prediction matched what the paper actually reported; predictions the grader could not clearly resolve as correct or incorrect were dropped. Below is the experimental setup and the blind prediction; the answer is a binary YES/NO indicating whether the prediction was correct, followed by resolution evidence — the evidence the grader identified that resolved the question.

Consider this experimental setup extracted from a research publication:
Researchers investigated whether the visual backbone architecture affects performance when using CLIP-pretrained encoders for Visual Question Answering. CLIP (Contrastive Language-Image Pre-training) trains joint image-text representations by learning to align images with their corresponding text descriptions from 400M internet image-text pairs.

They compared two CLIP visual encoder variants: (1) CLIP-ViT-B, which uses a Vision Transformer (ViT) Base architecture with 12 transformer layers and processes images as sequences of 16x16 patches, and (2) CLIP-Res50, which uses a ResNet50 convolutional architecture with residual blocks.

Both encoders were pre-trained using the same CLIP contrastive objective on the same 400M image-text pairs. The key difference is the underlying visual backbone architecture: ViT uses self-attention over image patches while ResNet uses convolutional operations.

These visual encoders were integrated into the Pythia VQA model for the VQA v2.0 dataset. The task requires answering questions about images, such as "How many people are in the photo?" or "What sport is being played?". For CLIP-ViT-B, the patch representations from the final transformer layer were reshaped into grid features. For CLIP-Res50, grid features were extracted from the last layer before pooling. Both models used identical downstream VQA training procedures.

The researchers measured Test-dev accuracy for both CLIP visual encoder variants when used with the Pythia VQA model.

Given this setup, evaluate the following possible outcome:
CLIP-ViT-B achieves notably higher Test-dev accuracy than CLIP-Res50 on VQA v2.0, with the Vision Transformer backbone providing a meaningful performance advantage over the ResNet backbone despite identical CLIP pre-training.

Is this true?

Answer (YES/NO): NO